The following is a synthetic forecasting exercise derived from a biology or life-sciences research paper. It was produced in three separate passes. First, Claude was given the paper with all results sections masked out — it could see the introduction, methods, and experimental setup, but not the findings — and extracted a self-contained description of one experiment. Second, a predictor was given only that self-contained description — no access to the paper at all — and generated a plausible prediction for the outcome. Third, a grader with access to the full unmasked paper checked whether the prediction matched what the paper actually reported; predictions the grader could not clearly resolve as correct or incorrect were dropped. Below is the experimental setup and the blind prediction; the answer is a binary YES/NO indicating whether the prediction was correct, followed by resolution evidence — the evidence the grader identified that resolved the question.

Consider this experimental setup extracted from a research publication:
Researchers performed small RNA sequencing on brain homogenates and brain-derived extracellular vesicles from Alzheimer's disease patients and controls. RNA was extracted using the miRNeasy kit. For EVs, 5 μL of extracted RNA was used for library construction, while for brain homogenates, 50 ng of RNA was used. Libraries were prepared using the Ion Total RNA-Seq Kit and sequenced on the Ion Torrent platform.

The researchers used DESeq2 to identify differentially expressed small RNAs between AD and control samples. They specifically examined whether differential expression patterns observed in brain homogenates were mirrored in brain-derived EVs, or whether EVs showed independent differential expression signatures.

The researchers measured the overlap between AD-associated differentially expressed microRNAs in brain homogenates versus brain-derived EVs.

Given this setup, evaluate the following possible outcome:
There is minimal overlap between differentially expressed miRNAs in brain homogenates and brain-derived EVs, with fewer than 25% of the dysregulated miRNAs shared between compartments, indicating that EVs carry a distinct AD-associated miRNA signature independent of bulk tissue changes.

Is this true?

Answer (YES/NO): NO